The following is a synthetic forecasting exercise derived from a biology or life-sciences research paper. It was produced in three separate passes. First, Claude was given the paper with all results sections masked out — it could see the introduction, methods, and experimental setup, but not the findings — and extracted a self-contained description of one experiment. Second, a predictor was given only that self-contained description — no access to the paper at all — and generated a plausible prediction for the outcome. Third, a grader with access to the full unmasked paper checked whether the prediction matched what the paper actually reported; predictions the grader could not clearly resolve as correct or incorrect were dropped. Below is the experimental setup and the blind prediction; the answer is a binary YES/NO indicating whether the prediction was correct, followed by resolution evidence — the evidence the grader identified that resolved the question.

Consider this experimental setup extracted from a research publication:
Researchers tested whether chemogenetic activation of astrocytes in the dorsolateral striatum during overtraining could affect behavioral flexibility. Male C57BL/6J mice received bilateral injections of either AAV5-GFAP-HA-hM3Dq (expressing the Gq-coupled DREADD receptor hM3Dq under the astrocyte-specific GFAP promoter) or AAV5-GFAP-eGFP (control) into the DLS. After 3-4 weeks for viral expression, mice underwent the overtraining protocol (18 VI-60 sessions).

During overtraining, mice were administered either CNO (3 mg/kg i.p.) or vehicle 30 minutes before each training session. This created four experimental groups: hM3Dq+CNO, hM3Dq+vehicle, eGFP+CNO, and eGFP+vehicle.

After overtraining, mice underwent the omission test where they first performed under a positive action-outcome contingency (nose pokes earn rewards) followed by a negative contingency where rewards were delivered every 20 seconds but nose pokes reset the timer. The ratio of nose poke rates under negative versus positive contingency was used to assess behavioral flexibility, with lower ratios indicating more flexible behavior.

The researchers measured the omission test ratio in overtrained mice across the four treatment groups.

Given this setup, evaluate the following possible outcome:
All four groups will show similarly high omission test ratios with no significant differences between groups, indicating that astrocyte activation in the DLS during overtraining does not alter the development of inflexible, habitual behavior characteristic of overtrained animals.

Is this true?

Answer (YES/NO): NO